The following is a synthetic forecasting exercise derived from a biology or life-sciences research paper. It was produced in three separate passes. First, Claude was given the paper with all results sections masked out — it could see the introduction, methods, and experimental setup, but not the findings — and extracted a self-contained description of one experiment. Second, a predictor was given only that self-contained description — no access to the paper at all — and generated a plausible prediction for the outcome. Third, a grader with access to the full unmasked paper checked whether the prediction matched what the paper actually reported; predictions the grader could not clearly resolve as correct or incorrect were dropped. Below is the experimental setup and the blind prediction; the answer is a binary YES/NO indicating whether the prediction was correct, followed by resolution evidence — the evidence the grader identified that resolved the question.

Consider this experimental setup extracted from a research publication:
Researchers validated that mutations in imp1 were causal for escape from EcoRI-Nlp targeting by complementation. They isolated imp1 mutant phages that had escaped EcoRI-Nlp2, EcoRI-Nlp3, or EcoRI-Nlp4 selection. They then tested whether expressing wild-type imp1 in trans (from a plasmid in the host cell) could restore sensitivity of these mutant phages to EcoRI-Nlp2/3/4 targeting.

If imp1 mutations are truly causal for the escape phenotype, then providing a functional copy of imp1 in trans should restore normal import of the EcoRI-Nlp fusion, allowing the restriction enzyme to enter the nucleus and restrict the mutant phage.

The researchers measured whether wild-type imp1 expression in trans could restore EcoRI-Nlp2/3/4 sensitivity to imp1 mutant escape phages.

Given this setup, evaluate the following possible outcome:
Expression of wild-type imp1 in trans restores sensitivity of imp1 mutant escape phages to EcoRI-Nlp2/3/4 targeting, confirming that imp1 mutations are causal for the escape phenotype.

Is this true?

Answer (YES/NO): YES